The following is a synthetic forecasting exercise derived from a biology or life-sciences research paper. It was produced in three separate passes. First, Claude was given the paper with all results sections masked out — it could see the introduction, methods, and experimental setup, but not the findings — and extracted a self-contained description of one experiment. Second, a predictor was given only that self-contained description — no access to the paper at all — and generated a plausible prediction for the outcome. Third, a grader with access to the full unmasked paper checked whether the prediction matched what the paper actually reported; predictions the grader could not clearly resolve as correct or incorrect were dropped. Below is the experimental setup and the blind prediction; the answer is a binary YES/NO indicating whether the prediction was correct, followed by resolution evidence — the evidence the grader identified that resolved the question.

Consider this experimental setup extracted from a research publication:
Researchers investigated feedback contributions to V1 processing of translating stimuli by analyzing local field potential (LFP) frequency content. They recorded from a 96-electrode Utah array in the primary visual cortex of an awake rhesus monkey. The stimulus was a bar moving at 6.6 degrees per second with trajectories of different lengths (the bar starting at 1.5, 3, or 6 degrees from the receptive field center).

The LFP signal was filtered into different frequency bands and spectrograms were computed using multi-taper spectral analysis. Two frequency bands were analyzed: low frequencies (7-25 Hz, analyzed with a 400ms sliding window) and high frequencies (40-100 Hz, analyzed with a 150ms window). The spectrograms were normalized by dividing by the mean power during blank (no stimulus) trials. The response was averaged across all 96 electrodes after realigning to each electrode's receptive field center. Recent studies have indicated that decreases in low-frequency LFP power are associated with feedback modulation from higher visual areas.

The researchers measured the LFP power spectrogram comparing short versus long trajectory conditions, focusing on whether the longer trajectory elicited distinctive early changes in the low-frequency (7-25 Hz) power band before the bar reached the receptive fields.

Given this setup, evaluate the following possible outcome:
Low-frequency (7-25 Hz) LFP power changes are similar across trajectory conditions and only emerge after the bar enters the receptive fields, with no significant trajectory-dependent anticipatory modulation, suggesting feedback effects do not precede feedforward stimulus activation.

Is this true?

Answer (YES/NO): NO